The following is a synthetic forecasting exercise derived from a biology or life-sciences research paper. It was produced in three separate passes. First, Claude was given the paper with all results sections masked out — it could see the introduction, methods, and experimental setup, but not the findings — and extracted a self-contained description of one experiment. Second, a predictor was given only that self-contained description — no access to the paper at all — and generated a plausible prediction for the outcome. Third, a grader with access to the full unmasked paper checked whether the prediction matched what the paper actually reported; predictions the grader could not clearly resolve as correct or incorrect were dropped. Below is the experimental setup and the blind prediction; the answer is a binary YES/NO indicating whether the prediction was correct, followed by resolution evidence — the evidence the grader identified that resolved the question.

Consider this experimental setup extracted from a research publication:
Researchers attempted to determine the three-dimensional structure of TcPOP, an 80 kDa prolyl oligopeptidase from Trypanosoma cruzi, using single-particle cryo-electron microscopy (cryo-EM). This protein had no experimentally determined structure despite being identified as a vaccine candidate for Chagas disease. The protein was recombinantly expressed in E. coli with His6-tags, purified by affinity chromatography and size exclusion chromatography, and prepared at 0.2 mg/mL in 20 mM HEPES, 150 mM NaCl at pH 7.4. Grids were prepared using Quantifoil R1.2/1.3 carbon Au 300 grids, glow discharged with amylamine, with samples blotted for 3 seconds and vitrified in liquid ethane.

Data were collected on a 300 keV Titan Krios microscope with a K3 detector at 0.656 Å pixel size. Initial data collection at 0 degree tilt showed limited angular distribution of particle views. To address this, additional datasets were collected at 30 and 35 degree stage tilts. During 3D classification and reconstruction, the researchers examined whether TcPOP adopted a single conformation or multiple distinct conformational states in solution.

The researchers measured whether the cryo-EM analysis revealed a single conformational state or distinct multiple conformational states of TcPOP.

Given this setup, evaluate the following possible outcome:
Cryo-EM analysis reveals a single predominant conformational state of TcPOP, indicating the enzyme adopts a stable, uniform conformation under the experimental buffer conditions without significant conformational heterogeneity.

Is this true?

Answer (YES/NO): NO